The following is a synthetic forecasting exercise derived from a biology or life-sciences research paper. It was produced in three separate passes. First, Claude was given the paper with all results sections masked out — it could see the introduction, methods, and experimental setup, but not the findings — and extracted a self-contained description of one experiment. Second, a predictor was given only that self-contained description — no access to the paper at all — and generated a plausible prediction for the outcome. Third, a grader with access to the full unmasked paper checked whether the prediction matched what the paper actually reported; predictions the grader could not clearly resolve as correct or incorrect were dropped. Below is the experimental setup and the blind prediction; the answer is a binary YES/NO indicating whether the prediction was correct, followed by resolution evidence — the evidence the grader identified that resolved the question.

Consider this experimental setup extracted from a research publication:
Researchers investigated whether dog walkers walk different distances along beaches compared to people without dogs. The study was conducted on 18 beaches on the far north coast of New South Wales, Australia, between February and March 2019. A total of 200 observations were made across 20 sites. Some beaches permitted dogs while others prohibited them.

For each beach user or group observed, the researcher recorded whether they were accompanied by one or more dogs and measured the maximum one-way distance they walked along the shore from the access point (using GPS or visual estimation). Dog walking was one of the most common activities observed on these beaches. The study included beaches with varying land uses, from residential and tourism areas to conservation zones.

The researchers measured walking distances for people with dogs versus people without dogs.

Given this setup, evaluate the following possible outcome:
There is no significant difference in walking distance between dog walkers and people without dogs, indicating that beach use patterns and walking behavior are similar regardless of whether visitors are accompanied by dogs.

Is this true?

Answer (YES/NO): YES